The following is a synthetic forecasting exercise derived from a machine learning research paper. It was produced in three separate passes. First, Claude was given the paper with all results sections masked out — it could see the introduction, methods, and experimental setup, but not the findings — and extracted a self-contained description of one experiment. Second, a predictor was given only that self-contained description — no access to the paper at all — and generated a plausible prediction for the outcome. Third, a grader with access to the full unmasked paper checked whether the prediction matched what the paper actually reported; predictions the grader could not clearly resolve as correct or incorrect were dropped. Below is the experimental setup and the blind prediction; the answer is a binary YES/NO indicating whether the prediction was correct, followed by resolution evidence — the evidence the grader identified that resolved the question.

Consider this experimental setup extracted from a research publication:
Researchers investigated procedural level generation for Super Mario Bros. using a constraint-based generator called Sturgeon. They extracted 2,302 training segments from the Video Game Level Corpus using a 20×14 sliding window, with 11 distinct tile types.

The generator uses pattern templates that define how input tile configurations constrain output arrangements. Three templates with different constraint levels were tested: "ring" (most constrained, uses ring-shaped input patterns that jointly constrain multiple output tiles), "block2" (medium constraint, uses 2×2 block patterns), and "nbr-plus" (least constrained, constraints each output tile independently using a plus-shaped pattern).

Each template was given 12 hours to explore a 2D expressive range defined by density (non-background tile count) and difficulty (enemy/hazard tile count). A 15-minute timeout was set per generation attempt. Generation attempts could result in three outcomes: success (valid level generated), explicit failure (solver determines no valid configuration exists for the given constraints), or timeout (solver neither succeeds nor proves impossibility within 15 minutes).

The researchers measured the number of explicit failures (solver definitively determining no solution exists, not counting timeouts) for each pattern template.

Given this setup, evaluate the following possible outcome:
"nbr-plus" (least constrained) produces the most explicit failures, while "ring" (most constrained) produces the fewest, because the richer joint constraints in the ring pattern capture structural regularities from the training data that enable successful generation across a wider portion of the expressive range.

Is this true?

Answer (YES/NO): NO